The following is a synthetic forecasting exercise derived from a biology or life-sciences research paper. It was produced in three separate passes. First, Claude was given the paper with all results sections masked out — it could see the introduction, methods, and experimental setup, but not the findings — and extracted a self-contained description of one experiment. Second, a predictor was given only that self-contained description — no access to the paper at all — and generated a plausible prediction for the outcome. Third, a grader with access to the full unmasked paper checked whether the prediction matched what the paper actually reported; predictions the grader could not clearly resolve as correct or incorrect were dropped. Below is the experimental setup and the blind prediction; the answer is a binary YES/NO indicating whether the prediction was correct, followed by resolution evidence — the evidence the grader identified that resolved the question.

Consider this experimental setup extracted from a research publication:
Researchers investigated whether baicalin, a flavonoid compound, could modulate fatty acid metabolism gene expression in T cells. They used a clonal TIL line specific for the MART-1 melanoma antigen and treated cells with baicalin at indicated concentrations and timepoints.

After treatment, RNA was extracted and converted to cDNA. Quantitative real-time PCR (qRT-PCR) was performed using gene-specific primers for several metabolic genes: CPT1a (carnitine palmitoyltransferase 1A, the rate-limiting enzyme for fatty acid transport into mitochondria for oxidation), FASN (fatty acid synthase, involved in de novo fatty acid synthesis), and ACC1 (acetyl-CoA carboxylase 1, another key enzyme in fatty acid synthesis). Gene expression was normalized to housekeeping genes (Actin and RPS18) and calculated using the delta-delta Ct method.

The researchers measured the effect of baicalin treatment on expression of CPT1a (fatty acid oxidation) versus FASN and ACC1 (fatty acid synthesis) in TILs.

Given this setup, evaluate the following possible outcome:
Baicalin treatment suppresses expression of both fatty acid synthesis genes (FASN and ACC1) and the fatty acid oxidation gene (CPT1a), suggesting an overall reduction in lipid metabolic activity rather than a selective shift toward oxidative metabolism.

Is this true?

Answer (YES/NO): NO